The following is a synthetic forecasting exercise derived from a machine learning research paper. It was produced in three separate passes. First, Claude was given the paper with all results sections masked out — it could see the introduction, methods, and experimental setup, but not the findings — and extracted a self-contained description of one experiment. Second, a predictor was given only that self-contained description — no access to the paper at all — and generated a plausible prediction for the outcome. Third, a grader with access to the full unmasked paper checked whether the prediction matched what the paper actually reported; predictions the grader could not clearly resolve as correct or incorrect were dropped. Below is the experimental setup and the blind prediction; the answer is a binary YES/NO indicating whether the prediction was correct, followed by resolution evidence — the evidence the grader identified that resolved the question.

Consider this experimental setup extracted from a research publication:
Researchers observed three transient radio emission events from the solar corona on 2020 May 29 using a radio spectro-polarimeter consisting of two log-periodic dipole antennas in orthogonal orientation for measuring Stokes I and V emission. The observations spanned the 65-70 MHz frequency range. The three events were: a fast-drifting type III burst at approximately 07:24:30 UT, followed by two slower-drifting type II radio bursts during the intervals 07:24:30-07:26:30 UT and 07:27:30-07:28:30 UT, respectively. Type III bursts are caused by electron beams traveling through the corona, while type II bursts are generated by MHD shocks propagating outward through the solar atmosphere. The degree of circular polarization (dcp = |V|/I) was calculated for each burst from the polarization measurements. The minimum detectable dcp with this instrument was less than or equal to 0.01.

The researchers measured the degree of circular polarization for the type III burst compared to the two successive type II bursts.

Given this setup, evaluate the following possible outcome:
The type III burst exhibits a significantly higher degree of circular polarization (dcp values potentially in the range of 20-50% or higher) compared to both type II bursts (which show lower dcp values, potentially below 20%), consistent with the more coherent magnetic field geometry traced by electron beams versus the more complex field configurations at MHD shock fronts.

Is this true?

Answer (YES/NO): YES